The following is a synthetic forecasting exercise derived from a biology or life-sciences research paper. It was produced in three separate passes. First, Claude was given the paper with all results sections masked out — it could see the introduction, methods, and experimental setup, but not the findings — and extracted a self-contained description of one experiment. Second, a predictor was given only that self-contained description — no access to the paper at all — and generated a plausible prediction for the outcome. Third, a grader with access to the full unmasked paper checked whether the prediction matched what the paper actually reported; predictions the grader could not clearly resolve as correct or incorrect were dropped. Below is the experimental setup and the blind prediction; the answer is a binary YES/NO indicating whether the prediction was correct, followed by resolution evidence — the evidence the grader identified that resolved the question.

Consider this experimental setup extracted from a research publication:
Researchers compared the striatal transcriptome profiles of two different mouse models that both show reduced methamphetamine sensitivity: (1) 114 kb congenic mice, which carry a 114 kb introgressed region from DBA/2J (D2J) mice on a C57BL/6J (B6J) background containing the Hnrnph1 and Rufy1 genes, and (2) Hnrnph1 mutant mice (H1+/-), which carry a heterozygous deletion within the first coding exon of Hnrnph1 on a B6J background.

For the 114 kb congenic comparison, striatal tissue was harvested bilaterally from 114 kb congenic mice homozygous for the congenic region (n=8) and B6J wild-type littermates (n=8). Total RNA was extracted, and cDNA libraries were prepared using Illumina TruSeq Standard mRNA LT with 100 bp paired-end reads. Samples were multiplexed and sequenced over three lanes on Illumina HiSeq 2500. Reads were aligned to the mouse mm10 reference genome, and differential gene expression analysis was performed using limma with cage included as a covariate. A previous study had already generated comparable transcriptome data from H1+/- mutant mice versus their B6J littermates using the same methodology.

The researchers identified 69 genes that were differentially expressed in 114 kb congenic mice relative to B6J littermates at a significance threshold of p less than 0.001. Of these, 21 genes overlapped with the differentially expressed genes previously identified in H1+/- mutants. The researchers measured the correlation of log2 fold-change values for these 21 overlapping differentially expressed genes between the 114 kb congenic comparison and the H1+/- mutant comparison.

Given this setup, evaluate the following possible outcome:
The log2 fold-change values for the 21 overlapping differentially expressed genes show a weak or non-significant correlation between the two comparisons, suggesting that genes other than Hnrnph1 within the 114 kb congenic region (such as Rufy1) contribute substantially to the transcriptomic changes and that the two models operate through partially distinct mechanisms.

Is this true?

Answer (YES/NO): NO